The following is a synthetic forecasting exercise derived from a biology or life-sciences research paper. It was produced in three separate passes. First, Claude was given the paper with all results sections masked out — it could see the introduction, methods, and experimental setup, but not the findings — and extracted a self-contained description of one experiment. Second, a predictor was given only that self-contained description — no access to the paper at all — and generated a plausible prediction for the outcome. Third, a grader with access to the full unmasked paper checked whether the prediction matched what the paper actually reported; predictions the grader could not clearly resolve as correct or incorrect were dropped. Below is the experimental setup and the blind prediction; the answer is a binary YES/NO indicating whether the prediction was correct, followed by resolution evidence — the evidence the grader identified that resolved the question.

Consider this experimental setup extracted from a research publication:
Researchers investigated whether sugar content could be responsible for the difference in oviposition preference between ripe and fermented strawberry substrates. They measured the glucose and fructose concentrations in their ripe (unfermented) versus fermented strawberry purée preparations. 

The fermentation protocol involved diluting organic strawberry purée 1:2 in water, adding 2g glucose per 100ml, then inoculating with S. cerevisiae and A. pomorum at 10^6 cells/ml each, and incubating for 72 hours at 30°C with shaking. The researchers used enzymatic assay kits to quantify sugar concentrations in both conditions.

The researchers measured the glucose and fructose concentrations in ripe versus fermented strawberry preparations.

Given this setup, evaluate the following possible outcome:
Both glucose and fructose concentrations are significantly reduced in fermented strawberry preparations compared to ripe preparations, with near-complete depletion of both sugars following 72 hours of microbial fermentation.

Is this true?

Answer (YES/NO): YES